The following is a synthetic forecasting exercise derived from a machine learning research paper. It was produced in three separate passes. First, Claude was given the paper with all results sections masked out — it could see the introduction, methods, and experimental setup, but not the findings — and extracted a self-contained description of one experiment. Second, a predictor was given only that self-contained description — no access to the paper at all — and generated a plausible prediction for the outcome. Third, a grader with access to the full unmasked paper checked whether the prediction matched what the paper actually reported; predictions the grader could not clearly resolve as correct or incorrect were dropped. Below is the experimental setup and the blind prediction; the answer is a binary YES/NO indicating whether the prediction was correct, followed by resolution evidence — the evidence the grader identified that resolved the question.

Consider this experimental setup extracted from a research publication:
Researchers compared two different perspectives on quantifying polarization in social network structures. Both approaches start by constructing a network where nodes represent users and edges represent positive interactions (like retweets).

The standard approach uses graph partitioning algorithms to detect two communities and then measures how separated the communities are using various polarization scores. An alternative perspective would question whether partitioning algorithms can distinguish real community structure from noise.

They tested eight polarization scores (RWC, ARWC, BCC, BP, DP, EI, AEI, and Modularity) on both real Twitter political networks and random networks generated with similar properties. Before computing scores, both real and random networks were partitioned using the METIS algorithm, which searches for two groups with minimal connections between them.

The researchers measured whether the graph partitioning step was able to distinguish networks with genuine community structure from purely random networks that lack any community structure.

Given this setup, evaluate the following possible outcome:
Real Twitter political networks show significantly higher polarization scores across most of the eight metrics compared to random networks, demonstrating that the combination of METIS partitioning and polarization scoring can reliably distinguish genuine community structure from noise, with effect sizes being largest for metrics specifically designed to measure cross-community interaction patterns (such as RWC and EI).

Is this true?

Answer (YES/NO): NO